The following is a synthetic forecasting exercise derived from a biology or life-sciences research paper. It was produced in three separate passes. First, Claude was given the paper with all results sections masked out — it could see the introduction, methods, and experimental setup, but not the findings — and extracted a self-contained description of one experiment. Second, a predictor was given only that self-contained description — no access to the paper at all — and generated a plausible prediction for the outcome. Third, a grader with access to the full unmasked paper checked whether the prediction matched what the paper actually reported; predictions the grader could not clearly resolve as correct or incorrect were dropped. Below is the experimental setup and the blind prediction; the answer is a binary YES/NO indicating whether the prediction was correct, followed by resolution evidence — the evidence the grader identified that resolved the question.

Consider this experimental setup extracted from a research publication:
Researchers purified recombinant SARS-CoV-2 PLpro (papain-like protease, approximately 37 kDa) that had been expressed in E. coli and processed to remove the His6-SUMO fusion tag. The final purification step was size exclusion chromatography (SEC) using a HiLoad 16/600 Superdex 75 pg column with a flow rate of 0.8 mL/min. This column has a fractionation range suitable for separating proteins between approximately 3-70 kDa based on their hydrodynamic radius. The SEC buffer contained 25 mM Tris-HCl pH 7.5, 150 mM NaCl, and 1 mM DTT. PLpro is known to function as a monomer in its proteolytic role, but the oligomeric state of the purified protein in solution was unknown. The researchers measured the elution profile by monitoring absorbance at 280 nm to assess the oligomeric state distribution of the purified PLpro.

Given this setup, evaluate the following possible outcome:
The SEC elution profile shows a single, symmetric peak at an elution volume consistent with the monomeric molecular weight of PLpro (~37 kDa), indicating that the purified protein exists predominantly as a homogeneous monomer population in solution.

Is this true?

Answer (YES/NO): NO